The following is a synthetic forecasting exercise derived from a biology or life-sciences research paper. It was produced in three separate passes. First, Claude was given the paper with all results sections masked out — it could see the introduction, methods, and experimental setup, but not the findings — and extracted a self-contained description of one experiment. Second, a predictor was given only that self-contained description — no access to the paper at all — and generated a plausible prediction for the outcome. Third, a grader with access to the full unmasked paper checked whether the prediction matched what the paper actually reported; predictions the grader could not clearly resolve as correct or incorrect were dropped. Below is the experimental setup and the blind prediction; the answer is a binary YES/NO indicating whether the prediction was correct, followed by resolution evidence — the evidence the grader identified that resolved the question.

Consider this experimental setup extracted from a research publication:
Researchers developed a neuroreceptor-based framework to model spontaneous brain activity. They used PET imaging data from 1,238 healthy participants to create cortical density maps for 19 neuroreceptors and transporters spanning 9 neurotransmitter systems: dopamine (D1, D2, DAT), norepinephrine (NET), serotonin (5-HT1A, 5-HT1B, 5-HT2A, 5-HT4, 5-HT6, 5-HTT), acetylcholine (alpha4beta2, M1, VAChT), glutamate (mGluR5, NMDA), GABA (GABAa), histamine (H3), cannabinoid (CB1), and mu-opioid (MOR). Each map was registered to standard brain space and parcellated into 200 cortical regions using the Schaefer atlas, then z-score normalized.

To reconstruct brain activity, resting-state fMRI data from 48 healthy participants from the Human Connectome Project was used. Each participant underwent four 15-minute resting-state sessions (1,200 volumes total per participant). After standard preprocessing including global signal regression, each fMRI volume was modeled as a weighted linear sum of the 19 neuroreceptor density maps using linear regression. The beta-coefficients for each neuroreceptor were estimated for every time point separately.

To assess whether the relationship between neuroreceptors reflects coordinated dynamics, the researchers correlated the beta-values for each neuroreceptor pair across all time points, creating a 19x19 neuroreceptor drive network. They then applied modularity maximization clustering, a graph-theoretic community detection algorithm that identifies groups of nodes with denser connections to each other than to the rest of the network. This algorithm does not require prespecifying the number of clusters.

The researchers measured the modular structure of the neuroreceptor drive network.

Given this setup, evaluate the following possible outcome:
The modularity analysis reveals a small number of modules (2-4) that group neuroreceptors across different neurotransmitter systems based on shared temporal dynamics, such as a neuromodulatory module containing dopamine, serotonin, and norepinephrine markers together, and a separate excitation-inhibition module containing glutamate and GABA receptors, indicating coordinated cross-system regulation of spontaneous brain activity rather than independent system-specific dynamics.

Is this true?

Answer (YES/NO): NO